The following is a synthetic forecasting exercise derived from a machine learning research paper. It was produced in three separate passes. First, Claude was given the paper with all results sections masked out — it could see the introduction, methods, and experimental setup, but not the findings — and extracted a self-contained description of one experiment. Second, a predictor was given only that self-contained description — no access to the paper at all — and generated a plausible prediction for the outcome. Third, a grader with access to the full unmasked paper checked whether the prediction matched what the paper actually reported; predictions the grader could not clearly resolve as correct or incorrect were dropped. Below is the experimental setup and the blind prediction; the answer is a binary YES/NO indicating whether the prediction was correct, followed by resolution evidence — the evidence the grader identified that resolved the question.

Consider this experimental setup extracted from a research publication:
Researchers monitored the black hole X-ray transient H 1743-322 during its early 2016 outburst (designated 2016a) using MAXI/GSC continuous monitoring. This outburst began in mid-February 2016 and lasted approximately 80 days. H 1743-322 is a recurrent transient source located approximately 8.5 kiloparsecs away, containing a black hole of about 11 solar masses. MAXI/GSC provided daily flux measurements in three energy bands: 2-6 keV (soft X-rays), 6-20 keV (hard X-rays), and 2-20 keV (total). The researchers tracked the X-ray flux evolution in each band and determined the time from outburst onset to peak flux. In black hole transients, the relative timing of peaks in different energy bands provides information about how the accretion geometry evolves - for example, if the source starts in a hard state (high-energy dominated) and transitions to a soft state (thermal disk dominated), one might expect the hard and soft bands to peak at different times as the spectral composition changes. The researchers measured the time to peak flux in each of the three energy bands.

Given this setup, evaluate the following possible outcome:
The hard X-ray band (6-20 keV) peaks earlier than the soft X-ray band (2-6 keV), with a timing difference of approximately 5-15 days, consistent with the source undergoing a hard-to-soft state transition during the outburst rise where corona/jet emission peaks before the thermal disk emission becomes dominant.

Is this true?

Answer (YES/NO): NO